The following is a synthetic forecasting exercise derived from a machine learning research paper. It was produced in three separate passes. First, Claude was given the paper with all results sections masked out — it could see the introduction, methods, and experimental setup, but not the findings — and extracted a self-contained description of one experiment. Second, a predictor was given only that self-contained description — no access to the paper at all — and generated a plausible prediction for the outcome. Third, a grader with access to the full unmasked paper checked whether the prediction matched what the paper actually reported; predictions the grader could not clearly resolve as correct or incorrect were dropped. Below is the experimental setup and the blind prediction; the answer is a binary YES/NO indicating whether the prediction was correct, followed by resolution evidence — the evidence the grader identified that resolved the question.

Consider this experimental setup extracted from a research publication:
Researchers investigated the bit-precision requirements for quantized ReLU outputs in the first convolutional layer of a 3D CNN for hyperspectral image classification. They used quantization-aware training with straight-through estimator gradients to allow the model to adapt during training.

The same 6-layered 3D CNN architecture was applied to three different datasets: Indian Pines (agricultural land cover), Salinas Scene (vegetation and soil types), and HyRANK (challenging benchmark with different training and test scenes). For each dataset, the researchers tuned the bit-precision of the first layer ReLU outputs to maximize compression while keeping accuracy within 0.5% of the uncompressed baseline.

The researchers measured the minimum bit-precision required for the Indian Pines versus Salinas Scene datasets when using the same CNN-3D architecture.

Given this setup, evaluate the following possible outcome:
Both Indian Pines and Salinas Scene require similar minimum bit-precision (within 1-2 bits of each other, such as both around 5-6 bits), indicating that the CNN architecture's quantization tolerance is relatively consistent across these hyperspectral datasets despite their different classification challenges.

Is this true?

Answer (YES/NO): NO